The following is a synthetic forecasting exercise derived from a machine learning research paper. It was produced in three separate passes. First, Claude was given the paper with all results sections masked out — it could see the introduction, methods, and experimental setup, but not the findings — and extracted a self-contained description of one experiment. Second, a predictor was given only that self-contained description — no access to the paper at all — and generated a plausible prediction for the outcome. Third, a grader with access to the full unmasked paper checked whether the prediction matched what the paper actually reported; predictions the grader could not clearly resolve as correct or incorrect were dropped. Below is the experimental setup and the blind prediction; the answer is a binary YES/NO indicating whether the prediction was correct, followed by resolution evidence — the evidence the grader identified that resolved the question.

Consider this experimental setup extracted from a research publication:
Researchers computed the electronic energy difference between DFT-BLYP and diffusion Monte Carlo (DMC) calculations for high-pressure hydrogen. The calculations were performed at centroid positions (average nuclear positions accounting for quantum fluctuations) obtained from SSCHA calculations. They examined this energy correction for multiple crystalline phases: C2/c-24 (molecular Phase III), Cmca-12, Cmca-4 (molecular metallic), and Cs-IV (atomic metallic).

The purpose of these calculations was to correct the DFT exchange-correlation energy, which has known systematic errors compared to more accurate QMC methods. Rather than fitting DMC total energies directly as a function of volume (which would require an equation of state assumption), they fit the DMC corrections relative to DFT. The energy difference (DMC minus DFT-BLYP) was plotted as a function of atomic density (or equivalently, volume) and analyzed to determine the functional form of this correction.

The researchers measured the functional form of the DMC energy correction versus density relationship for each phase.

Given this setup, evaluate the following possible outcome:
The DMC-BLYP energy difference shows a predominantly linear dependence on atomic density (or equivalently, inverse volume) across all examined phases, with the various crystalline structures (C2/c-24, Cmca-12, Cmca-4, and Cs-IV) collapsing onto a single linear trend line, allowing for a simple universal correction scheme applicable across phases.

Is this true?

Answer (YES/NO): NO